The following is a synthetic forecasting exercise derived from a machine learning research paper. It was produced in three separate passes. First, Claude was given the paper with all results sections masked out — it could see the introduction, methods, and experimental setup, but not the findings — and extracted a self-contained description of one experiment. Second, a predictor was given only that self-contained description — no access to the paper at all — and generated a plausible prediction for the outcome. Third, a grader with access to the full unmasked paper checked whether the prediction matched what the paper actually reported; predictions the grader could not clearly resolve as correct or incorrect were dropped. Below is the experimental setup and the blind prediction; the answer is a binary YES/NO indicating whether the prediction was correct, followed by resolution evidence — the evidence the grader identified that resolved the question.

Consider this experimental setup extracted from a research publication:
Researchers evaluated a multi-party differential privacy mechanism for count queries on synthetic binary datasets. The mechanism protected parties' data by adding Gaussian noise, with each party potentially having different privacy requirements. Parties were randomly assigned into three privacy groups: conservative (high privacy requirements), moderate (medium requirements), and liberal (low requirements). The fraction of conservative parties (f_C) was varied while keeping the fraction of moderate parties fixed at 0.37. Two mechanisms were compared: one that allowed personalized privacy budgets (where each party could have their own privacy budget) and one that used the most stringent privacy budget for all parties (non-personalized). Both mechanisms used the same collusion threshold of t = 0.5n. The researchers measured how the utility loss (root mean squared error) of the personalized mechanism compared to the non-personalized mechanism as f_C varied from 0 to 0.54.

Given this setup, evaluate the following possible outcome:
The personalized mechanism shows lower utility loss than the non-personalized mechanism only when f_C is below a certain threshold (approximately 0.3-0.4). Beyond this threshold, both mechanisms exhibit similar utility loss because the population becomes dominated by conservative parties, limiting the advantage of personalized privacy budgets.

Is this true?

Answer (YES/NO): NO